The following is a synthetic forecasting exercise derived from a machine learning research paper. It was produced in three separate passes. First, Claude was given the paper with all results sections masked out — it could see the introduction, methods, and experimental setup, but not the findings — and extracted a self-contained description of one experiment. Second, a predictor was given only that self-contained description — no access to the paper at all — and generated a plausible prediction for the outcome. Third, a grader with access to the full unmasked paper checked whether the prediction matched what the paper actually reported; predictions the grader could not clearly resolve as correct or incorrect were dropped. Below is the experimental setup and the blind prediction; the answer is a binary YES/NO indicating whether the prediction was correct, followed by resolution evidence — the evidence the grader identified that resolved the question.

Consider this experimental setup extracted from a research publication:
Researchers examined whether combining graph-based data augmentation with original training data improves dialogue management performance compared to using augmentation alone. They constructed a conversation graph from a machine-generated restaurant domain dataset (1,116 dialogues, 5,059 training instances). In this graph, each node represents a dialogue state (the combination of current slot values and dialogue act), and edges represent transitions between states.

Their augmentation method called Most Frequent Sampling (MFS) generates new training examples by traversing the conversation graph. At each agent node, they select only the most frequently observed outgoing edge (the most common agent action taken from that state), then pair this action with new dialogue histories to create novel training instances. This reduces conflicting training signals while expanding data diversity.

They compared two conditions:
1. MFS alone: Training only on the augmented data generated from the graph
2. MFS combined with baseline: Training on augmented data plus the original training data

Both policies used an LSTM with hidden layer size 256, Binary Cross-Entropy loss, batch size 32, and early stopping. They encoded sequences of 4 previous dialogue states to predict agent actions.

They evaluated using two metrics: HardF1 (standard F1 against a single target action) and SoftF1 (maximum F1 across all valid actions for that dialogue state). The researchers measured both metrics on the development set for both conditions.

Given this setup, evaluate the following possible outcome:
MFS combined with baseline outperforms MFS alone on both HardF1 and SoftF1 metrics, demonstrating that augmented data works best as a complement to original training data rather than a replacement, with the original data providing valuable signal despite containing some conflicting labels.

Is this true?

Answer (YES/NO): YES